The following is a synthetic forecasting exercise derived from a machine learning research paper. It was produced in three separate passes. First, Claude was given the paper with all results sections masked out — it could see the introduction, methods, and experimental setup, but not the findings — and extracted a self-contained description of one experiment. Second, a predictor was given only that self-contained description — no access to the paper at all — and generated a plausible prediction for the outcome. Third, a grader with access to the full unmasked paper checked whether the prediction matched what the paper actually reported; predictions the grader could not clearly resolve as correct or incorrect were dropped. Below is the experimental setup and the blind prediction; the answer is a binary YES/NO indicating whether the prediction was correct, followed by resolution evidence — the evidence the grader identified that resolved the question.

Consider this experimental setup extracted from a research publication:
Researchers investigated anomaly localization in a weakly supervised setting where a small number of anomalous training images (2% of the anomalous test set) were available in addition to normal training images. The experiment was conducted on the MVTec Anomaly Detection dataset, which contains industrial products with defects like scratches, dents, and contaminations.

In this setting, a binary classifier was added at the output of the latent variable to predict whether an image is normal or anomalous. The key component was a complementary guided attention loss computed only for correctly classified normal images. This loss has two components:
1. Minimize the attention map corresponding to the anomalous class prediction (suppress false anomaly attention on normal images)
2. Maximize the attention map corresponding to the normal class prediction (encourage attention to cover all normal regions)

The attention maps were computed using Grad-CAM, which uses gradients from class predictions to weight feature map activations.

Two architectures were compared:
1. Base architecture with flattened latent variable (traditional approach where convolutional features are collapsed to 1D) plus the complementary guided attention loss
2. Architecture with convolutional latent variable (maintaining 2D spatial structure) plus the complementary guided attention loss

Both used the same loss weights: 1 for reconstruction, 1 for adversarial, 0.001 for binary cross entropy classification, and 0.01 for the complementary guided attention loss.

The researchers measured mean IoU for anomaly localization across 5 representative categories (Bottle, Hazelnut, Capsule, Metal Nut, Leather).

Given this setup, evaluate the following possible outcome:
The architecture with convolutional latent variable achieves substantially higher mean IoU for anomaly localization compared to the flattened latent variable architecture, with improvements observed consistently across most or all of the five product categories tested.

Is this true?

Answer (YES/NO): YES